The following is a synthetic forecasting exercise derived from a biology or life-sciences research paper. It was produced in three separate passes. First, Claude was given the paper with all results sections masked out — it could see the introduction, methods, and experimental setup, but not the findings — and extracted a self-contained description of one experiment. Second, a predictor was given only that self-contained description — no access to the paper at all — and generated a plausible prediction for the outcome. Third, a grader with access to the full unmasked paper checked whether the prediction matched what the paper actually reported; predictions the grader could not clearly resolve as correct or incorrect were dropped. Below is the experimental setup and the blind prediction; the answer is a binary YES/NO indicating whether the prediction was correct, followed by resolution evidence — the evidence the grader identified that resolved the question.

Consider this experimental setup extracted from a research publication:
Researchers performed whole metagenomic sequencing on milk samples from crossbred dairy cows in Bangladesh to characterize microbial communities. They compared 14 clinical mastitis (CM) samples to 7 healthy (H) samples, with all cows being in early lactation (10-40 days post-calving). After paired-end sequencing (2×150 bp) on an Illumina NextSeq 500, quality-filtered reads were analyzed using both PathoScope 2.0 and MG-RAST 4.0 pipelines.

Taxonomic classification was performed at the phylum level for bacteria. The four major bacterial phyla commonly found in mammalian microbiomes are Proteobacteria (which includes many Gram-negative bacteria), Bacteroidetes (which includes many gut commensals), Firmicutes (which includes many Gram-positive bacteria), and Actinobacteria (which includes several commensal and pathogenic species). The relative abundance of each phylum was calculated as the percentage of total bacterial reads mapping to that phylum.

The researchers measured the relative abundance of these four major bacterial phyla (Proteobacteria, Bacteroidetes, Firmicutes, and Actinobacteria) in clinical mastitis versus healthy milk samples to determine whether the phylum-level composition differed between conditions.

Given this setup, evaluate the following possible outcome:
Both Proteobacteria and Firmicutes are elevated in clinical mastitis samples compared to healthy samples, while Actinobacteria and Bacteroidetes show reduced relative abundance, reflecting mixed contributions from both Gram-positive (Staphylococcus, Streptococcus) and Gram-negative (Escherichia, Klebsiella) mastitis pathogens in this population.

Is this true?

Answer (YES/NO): NO